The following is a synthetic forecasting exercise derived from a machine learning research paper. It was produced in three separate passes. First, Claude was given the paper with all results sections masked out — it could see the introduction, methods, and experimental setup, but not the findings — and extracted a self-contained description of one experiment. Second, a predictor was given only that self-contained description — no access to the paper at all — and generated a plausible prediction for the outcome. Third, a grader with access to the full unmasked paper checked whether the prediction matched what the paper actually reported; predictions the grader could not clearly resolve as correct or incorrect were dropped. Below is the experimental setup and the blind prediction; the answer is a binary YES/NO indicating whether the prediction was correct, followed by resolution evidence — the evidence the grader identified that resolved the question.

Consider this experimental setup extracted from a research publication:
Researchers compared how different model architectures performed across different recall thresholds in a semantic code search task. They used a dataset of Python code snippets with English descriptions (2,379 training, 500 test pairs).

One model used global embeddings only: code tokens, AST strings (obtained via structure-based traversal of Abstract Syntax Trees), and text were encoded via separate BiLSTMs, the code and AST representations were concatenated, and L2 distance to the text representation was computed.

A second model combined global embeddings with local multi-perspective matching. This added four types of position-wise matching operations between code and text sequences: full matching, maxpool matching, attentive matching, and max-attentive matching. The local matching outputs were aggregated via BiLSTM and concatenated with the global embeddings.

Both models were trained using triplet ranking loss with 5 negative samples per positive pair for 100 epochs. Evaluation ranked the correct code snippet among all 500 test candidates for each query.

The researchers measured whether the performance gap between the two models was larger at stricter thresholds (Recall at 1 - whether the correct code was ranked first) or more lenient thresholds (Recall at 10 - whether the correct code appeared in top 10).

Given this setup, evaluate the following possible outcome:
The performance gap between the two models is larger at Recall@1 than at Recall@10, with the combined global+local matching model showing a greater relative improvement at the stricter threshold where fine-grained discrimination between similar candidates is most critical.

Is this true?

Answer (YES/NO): NO